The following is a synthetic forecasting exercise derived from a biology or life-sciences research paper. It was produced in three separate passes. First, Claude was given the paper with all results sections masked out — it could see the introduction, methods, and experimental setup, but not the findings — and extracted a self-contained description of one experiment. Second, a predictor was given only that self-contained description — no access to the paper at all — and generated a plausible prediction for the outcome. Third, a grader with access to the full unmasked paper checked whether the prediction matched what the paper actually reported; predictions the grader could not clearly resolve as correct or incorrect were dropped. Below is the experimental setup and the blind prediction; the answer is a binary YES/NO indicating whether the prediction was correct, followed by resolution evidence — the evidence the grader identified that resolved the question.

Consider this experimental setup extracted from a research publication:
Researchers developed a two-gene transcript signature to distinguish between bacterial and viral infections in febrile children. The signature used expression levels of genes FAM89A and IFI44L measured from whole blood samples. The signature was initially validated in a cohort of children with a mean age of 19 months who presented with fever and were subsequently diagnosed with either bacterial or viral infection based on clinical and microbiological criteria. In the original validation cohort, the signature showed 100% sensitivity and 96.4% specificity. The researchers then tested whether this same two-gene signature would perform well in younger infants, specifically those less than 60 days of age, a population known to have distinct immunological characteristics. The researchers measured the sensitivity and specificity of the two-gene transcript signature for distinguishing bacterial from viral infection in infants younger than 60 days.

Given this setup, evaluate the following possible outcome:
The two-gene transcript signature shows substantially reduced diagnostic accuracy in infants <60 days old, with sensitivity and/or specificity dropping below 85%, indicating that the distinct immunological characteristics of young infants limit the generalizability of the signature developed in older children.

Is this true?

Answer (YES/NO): NO